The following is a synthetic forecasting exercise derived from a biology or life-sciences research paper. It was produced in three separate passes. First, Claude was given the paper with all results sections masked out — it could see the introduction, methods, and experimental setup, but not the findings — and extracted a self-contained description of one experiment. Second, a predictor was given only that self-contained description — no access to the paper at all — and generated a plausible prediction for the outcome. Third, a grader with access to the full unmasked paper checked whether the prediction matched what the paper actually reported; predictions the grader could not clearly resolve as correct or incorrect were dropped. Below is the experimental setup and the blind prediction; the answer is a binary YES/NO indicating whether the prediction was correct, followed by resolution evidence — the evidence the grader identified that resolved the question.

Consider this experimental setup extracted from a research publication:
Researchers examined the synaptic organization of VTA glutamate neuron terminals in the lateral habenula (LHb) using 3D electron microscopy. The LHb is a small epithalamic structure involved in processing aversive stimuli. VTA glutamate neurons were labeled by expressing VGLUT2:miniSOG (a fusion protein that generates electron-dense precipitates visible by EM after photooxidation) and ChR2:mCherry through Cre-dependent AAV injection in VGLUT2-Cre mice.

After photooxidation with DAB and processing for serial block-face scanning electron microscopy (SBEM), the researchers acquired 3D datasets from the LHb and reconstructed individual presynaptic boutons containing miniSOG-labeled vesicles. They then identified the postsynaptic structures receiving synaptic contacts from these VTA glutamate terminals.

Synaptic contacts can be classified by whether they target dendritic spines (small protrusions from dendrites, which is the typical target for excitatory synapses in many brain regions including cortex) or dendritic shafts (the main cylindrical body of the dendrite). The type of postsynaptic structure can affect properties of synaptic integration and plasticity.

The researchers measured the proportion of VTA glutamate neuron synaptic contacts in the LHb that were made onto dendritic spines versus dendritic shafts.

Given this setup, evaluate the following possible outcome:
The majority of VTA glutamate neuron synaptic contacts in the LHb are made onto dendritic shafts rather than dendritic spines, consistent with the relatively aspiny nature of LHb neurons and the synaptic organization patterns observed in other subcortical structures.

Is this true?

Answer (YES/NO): NO